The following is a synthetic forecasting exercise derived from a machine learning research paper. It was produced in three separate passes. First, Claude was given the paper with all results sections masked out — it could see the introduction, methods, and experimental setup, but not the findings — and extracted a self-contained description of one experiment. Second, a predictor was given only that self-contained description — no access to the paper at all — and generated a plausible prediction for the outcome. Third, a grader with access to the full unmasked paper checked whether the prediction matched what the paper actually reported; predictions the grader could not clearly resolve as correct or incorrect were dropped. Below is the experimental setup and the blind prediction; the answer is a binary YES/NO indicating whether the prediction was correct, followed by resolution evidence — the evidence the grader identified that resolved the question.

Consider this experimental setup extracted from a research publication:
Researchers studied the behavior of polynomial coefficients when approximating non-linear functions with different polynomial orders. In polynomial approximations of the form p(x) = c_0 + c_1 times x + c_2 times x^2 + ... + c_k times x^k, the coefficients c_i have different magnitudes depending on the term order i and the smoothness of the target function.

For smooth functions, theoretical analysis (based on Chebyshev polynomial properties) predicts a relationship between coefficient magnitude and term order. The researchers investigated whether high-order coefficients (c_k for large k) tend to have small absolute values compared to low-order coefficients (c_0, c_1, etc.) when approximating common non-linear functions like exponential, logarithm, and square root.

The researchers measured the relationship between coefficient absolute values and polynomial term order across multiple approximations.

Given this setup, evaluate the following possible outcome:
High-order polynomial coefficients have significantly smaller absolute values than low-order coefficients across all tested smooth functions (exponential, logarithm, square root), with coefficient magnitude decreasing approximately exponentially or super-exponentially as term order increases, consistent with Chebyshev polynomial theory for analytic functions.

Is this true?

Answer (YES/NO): YES